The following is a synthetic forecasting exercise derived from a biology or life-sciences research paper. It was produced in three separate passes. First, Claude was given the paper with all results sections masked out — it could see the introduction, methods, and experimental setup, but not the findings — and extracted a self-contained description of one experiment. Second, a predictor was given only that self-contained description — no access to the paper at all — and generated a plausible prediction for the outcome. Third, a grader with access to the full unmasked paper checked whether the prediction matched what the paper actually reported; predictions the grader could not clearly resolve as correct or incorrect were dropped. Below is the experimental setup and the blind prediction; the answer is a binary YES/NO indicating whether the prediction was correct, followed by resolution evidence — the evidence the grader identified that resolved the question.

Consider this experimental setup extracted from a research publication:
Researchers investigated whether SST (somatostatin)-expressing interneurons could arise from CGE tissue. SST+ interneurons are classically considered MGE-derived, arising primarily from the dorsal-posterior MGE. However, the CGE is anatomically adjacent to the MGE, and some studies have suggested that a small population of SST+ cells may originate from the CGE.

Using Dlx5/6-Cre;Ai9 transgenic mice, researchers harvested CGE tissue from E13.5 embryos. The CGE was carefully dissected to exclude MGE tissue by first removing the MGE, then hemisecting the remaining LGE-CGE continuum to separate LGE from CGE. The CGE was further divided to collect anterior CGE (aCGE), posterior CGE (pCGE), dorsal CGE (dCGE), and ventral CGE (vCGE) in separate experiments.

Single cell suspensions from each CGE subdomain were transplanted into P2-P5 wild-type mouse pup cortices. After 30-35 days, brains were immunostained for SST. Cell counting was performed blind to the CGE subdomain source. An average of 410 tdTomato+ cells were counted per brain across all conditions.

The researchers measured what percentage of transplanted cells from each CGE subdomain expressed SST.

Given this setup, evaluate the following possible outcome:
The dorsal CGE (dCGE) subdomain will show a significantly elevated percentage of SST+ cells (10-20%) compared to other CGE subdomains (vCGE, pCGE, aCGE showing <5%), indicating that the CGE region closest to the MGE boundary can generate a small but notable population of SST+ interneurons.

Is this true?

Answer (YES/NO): NO